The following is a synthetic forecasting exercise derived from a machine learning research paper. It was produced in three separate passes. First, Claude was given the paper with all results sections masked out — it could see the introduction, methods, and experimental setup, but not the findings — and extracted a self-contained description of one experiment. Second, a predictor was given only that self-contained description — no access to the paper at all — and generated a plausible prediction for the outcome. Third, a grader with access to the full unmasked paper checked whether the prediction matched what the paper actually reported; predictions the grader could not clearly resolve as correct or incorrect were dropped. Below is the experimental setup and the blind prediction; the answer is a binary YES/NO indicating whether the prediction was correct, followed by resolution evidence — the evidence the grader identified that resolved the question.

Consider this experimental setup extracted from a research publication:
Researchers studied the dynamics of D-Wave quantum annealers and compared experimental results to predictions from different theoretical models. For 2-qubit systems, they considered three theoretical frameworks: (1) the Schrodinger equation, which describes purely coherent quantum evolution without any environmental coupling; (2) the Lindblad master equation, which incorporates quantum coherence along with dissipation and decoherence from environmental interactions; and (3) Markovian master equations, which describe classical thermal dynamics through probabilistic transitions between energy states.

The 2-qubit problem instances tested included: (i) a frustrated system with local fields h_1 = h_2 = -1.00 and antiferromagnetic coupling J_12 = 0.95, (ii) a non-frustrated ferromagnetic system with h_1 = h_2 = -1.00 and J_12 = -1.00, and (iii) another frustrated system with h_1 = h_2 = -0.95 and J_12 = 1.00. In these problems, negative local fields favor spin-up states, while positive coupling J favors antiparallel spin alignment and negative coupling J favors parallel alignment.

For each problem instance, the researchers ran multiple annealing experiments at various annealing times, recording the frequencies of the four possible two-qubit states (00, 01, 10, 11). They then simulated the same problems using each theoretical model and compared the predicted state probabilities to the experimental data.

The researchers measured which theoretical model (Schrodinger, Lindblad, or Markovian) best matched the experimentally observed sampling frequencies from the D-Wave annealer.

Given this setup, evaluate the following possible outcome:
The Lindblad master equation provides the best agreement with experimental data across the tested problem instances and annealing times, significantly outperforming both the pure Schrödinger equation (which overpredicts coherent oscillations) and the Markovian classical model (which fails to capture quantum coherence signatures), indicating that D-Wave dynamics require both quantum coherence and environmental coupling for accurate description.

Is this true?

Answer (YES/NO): NO